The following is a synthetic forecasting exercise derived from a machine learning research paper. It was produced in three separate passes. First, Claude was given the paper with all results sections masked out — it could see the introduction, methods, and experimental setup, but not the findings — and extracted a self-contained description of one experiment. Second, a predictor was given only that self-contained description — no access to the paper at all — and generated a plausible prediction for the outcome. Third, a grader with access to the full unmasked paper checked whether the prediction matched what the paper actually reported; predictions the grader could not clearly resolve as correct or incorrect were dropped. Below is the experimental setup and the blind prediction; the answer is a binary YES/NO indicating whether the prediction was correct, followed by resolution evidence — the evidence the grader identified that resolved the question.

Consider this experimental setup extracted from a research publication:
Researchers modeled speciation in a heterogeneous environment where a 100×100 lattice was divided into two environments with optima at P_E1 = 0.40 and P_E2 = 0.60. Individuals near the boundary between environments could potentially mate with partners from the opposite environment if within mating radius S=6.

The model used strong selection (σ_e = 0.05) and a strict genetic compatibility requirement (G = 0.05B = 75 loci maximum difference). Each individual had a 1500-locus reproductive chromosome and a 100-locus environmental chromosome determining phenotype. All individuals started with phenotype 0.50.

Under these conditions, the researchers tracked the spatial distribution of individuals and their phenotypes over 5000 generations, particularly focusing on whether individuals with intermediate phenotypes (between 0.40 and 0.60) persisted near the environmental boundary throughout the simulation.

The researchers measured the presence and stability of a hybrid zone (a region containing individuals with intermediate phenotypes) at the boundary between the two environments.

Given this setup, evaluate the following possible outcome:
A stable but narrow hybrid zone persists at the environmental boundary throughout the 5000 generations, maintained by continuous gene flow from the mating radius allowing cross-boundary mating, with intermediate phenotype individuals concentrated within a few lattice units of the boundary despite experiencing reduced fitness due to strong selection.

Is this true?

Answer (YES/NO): NO